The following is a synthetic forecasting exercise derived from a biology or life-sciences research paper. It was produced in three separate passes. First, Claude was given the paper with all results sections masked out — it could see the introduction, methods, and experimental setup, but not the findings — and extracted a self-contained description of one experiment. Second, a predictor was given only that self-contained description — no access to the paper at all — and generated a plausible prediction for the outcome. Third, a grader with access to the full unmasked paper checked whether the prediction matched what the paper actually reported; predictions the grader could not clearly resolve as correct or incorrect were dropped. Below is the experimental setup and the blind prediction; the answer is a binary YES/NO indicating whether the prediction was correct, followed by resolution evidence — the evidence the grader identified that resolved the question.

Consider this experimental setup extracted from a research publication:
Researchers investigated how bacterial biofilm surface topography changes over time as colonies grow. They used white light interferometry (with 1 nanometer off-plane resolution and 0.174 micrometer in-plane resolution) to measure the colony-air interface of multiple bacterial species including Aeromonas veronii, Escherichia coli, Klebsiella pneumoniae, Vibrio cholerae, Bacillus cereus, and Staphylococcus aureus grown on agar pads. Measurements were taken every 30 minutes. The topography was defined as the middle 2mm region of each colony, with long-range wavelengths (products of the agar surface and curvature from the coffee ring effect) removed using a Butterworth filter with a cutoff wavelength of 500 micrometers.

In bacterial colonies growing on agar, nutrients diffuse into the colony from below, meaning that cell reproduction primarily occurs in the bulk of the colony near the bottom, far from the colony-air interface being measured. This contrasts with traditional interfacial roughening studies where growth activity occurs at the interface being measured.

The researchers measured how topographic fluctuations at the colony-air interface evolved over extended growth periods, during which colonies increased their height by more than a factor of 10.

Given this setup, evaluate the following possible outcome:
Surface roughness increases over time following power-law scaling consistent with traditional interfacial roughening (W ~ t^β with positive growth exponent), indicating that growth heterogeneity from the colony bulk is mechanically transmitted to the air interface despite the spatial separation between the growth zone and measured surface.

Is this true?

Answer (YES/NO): NO